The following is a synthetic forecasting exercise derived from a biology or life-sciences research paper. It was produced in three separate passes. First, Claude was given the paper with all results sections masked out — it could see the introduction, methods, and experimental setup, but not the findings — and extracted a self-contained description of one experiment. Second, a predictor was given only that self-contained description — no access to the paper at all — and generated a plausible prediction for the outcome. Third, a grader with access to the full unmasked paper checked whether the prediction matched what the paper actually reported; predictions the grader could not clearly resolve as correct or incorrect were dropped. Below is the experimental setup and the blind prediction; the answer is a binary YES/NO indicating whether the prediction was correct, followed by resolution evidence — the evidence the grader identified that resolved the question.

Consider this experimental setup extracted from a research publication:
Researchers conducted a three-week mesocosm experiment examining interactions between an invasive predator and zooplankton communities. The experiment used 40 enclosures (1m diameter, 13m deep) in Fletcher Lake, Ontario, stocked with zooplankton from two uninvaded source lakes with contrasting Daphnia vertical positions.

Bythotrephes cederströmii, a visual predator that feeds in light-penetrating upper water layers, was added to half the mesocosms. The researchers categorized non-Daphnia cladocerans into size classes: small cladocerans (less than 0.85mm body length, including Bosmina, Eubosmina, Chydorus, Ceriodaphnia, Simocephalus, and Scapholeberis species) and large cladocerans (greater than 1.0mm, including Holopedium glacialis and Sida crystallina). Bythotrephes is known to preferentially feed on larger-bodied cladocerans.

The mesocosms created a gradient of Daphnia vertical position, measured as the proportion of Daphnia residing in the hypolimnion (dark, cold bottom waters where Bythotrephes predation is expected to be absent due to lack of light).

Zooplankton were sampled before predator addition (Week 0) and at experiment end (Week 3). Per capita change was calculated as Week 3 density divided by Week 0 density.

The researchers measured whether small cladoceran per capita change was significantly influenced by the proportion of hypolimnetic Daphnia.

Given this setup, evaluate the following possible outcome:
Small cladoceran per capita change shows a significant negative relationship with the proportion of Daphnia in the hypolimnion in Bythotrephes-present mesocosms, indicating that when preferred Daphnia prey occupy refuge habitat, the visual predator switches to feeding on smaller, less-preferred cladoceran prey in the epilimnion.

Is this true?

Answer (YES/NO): YES